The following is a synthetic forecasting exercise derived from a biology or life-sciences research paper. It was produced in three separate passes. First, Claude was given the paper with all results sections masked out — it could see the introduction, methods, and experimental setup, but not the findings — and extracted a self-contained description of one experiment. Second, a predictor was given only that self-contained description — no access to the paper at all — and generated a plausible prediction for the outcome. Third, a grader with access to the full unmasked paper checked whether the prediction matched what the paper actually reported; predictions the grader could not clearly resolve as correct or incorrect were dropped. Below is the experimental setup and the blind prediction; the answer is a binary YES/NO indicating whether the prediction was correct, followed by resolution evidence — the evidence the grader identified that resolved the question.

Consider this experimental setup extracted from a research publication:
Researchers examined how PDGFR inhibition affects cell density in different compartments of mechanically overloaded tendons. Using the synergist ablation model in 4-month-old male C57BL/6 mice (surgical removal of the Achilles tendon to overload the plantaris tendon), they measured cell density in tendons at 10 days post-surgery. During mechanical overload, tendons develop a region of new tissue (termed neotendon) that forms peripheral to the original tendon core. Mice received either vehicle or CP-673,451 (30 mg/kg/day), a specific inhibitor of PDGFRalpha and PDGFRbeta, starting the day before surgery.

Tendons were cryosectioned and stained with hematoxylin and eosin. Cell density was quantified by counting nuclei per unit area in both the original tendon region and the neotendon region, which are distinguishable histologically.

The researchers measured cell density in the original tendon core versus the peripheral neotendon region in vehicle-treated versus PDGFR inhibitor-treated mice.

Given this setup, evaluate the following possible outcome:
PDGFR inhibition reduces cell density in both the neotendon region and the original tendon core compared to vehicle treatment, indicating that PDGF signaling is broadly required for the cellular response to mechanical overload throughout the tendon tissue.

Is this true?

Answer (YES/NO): NO